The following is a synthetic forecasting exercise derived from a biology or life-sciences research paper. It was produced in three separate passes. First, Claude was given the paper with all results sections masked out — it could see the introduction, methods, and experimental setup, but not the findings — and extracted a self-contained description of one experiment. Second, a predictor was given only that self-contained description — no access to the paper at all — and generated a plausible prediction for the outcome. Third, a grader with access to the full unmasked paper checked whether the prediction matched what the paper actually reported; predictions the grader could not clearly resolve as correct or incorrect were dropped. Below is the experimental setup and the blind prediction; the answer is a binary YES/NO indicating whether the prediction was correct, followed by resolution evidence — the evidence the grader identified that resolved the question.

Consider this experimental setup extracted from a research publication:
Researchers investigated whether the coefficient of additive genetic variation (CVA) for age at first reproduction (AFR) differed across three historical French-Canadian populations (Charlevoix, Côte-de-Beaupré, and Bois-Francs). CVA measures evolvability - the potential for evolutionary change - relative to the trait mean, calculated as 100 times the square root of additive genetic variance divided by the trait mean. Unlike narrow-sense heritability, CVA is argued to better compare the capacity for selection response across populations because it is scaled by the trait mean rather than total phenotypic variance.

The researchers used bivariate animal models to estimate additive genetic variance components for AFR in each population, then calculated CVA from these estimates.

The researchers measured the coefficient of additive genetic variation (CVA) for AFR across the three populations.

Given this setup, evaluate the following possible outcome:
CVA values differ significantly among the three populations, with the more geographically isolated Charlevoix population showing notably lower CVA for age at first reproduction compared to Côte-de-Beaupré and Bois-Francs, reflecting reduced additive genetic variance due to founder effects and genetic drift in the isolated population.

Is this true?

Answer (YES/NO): NO